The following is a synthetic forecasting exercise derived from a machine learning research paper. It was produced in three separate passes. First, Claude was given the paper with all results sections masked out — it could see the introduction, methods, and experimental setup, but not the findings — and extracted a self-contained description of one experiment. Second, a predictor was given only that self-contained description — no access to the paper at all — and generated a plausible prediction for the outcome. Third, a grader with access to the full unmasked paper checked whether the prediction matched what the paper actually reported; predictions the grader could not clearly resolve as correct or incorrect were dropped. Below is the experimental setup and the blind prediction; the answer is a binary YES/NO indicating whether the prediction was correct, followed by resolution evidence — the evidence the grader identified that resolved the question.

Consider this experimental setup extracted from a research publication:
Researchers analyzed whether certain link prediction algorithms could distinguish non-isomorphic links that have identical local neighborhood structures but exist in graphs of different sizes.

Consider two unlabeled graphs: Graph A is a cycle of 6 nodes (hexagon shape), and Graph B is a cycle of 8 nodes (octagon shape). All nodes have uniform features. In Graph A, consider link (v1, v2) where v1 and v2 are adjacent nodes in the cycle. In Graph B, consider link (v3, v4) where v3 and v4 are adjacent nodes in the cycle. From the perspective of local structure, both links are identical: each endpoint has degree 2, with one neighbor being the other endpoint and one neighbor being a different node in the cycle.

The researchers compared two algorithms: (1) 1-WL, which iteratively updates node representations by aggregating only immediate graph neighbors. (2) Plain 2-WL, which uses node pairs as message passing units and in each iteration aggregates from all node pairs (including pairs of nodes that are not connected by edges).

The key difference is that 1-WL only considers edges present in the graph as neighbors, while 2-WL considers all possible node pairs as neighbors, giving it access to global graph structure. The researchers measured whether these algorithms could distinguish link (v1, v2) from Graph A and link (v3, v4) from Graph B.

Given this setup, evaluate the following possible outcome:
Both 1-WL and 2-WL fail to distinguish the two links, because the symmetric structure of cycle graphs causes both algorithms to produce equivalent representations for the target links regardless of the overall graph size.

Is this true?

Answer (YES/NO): NO